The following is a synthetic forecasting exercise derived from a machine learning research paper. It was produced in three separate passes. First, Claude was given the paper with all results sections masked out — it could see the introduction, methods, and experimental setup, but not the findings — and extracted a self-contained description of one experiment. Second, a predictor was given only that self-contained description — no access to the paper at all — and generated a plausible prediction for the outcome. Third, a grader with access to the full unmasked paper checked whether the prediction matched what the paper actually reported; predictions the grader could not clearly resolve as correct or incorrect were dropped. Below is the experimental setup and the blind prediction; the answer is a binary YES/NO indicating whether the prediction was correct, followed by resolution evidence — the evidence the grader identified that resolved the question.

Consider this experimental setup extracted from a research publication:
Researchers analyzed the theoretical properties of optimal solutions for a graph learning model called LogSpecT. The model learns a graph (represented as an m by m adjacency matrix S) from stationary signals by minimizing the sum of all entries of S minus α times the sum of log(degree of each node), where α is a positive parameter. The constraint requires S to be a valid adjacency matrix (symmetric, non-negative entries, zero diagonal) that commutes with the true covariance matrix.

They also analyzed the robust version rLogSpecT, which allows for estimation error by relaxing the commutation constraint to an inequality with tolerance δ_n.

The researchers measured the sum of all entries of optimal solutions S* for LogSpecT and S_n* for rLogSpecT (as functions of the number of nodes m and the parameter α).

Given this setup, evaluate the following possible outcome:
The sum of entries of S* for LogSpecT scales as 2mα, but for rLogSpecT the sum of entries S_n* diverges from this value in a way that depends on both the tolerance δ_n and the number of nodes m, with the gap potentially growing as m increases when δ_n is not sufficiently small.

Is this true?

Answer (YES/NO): NO